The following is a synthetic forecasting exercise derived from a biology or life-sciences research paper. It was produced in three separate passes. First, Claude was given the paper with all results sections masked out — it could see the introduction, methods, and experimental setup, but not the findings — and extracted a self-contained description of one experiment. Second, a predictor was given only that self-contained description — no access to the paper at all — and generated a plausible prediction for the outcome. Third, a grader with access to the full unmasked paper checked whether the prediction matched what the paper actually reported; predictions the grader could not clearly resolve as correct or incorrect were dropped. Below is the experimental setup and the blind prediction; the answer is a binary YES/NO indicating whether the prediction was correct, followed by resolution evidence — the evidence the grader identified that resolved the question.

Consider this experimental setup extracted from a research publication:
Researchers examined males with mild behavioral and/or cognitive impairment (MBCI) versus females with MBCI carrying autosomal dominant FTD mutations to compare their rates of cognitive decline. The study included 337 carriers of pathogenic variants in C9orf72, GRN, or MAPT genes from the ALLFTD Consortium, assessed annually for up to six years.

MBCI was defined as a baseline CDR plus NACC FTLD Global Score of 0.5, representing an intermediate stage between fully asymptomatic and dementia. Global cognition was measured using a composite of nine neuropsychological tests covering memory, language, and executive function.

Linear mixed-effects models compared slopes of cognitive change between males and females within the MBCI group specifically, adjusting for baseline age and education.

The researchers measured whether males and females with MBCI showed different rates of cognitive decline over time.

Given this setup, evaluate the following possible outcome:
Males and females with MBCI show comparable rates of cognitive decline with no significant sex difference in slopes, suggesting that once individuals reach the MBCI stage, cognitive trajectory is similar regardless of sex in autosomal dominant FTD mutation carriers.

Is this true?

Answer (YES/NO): NO